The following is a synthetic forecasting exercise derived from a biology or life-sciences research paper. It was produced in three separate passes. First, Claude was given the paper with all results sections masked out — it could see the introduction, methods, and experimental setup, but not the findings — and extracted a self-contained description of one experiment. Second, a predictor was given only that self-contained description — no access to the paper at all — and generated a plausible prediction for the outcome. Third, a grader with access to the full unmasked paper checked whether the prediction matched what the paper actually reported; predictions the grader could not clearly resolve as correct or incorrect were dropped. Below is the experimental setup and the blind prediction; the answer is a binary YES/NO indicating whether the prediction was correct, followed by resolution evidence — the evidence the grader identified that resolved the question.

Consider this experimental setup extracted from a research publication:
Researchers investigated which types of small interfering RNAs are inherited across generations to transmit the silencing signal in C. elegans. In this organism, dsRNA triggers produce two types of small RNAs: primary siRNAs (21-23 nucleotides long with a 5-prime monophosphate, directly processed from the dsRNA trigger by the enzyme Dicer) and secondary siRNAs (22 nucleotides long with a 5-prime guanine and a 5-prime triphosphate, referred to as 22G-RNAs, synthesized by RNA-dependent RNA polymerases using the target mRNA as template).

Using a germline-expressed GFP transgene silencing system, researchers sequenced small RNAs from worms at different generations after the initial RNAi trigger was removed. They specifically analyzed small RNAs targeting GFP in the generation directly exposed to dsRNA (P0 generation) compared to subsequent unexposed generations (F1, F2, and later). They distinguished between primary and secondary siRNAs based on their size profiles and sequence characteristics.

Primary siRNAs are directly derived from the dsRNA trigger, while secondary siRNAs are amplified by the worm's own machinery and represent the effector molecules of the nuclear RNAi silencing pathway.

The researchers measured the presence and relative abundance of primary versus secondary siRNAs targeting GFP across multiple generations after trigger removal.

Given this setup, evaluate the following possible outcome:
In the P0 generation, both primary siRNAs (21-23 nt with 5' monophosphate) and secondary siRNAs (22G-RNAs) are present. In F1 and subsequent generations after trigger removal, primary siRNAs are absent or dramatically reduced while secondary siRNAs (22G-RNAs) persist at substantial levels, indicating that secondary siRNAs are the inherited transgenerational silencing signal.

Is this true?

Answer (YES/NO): NO